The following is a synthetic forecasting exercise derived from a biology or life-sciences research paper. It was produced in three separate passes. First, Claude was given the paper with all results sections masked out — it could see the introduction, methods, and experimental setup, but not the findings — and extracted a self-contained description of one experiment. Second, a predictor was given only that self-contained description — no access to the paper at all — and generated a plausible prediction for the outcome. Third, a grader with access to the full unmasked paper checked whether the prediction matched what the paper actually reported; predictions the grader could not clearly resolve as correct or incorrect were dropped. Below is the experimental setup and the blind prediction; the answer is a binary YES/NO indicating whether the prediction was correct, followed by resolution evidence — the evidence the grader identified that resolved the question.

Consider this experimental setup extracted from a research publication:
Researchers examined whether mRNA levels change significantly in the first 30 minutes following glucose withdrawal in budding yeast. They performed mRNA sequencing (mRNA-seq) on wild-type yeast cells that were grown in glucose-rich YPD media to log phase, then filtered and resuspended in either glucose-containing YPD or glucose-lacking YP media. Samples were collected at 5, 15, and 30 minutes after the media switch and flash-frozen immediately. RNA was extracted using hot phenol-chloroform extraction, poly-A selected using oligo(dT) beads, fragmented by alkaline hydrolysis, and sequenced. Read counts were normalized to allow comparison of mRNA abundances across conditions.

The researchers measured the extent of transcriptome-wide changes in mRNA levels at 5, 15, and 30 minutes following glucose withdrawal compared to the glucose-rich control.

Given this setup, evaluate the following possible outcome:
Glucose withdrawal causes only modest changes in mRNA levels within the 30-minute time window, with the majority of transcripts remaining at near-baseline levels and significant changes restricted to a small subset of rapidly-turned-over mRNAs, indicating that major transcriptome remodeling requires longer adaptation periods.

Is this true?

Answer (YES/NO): NO